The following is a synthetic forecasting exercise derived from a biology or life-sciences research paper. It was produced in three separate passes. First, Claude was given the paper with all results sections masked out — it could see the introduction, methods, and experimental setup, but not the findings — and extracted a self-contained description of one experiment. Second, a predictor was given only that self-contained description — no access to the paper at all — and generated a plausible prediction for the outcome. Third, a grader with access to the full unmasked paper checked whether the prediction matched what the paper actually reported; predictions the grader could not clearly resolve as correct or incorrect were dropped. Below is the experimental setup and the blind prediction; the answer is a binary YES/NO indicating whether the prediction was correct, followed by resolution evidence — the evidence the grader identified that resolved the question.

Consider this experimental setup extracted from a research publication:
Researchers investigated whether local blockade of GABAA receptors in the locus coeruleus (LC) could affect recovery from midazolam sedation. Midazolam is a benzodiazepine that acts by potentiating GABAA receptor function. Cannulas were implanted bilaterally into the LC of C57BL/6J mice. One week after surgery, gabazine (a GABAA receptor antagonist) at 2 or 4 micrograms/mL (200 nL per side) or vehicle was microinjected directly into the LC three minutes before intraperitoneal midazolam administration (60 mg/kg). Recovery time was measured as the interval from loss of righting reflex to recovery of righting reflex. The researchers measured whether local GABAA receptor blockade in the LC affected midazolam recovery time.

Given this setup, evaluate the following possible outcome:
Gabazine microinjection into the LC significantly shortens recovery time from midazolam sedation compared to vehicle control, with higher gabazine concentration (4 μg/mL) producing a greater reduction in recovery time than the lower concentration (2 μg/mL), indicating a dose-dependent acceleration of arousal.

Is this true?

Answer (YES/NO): NO